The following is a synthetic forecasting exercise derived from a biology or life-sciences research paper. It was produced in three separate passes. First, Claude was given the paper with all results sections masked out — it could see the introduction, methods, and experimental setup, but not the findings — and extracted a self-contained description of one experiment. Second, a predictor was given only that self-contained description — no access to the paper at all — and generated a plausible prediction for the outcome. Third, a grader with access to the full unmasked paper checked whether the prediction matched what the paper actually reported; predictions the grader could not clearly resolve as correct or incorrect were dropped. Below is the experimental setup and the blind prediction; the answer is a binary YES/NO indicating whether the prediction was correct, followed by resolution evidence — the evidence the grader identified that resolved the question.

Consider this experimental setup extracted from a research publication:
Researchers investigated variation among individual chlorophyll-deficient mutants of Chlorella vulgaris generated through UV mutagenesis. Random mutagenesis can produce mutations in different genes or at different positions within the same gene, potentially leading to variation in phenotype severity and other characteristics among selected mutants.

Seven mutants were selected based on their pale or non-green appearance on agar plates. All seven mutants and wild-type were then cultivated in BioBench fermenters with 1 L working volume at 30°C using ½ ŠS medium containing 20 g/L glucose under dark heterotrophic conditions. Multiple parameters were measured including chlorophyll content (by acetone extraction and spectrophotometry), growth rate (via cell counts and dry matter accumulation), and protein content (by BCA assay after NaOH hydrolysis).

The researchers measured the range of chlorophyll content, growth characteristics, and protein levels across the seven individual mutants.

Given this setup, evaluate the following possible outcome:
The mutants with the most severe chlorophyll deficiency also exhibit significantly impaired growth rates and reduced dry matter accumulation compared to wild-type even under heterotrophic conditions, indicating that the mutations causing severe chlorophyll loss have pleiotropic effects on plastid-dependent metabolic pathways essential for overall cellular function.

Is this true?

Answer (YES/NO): NO